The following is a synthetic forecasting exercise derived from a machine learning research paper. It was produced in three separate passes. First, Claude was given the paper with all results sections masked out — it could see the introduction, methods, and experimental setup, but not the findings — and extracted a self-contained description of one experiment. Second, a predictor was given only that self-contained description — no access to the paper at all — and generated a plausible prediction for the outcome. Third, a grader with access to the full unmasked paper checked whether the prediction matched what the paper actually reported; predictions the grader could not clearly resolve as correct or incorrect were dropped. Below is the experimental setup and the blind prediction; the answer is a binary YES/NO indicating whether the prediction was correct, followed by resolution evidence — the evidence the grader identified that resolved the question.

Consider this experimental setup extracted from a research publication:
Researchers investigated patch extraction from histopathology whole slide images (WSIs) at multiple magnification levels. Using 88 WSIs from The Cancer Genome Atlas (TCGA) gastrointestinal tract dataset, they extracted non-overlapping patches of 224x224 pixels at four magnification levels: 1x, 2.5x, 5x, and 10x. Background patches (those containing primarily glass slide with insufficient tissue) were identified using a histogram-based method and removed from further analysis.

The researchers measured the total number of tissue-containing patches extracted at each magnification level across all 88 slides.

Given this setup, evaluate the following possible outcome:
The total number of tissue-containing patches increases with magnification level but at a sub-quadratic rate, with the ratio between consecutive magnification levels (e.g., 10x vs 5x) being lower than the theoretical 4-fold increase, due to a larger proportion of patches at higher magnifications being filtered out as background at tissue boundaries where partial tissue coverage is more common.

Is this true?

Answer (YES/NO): YES